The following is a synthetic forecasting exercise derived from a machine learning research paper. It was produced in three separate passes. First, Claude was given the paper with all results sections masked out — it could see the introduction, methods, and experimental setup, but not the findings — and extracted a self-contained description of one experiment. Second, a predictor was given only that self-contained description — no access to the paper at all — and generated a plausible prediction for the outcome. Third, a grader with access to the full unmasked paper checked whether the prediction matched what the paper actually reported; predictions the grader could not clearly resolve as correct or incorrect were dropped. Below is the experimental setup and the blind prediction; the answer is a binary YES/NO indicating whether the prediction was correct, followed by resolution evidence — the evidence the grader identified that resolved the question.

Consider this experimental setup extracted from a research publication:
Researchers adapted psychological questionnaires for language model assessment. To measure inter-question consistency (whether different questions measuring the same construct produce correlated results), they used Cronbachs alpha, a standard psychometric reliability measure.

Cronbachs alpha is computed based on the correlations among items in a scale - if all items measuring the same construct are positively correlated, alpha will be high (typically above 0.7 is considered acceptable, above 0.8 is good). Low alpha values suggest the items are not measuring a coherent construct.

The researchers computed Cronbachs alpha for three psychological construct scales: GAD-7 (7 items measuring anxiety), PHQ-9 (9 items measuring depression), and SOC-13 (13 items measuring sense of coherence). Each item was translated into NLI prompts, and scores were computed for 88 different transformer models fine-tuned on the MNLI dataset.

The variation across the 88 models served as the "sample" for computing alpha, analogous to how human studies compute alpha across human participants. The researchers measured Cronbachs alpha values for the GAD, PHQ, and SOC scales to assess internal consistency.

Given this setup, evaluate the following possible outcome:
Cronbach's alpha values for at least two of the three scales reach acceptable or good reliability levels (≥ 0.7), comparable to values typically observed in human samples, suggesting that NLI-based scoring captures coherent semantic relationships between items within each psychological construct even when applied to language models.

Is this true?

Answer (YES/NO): YES